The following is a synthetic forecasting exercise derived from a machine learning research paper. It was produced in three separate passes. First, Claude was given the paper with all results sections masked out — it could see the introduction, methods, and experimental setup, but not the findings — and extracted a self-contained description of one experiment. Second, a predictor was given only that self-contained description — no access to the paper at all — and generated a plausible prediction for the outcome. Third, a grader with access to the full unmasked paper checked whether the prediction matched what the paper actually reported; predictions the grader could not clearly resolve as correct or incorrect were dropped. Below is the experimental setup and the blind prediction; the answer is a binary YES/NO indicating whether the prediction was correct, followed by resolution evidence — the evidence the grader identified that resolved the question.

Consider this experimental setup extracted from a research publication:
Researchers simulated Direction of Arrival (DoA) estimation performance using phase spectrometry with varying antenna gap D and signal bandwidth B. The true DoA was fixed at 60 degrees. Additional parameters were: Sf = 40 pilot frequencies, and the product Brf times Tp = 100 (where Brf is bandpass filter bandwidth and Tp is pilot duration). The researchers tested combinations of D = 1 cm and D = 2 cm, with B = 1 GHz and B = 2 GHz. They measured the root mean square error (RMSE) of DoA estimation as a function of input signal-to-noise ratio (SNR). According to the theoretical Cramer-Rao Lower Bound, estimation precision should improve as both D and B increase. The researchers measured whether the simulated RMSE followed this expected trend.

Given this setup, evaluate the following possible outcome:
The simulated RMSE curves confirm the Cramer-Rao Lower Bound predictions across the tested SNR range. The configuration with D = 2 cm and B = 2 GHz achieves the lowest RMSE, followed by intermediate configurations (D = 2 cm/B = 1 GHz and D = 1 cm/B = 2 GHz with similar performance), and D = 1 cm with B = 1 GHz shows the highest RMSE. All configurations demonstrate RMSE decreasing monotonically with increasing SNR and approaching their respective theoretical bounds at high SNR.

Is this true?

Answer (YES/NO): NO